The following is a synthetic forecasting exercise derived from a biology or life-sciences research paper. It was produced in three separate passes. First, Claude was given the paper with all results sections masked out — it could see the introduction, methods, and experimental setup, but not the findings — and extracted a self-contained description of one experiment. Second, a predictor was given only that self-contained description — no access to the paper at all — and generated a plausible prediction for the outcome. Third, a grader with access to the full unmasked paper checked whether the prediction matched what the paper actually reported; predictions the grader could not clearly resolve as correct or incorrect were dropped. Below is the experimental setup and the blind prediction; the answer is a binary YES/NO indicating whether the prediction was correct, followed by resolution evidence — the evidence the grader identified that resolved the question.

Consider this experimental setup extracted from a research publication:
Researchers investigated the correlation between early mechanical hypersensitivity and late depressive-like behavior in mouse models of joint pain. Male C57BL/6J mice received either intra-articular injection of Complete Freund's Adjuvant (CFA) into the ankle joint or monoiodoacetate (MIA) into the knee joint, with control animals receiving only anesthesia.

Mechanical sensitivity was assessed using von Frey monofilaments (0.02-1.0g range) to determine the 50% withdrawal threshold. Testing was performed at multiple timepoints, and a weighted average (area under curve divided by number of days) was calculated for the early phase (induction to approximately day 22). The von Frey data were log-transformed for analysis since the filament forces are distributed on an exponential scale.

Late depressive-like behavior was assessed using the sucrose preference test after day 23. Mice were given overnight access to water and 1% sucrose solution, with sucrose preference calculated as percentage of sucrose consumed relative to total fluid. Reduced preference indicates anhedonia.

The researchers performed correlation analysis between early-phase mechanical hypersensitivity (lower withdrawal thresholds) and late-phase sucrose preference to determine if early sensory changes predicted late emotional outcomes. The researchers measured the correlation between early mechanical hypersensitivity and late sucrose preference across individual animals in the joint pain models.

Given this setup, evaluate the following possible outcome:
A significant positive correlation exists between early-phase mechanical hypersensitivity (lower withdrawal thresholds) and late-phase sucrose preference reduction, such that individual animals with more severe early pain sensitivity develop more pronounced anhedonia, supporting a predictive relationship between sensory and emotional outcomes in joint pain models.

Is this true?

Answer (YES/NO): NO